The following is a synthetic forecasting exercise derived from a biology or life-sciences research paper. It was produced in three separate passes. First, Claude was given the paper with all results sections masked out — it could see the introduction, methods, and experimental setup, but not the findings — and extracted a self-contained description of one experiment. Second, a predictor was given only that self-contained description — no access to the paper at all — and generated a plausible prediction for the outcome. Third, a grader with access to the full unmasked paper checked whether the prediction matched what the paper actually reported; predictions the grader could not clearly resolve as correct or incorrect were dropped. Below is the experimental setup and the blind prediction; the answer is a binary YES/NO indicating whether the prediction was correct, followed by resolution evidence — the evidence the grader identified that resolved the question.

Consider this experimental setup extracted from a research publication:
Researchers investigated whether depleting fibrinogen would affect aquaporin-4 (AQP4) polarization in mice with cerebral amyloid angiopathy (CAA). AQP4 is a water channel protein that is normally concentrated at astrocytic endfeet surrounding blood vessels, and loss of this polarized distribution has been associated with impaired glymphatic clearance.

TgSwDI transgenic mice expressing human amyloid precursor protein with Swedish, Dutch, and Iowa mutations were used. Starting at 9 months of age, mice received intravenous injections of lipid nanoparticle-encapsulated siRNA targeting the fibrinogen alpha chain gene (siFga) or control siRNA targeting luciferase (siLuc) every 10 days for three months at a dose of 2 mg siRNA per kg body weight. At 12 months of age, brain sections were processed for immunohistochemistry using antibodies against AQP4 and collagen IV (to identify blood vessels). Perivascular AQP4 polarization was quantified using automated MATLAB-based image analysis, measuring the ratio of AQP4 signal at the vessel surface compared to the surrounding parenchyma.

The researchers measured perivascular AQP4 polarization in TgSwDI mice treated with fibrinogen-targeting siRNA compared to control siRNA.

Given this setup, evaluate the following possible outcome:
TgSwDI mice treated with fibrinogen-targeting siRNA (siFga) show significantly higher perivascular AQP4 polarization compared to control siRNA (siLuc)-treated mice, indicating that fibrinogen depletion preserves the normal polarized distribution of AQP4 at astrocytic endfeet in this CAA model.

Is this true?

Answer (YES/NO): YES